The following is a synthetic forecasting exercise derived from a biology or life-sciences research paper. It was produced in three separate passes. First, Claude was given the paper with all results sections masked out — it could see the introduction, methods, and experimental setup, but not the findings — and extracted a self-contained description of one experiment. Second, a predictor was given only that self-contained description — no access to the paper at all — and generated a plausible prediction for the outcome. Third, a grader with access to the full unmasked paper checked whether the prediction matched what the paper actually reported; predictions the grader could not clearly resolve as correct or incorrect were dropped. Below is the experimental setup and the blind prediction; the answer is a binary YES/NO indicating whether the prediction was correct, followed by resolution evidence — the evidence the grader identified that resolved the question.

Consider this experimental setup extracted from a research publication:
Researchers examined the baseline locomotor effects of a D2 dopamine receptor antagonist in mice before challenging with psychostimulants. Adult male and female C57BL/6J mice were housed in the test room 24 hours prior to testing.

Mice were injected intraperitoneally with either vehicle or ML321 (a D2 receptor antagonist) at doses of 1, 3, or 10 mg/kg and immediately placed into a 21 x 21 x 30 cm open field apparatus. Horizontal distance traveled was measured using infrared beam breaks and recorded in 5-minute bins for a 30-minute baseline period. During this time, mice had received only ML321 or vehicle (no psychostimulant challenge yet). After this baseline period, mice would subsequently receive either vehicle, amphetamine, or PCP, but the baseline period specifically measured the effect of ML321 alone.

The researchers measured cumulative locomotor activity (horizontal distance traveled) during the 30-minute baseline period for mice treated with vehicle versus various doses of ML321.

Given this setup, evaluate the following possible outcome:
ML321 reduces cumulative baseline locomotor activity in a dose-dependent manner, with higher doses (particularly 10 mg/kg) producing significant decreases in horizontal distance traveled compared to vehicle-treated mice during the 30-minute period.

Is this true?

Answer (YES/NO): NO